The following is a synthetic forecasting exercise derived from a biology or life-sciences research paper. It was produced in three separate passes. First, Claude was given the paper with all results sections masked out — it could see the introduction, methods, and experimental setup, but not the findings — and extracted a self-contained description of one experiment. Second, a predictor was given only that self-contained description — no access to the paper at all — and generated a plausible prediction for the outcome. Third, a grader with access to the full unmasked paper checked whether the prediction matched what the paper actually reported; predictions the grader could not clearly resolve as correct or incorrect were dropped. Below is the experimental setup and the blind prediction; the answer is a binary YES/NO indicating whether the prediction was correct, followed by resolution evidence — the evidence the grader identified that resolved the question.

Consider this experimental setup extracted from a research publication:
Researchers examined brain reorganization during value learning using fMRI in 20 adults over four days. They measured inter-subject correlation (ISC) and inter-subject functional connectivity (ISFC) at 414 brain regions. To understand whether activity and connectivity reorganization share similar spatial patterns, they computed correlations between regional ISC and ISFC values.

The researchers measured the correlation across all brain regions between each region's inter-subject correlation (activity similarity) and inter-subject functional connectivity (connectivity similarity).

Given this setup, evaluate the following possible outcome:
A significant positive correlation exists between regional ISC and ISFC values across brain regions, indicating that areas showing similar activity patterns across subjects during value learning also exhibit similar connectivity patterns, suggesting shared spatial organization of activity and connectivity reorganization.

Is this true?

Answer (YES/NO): YES